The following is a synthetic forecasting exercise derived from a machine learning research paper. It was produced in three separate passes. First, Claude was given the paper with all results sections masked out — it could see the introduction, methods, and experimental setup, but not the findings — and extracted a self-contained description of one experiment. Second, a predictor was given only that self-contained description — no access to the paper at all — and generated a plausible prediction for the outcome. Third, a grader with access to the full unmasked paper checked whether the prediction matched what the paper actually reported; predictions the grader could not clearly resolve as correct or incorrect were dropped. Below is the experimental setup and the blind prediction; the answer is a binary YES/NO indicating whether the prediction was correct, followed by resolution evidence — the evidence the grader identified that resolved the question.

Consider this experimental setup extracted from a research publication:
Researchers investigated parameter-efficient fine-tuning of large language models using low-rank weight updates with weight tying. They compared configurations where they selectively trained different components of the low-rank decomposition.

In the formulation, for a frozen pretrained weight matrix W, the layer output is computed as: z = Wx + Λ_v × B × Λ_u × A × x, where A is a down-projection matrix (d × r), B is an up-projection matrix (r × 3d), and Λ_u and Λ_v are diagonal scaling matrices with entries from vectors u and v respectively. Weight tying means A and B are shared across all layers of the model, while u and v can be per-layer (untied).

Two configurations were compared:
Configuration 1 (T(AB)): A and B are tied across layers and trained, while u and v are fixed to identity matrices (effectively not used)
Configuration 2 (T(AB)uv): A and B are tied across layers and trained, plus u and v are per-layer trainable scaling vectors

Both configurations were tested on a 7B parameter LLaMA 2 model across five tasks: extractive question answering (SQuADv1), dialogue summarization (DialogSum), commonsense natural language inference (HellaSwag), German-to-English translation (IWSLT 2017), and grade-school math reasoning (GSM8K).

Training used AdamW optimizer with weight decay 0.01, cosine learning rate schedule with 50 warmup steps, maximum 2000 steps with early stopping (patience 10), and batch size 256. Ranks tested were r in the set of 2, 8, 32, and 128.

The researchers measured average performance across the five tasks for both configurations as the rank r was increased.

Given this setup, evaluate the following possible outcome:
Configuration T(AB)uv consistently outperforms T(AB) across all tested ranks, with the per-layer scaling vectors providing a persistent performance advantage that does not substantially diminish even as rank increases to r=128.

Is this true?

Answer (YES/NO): NO